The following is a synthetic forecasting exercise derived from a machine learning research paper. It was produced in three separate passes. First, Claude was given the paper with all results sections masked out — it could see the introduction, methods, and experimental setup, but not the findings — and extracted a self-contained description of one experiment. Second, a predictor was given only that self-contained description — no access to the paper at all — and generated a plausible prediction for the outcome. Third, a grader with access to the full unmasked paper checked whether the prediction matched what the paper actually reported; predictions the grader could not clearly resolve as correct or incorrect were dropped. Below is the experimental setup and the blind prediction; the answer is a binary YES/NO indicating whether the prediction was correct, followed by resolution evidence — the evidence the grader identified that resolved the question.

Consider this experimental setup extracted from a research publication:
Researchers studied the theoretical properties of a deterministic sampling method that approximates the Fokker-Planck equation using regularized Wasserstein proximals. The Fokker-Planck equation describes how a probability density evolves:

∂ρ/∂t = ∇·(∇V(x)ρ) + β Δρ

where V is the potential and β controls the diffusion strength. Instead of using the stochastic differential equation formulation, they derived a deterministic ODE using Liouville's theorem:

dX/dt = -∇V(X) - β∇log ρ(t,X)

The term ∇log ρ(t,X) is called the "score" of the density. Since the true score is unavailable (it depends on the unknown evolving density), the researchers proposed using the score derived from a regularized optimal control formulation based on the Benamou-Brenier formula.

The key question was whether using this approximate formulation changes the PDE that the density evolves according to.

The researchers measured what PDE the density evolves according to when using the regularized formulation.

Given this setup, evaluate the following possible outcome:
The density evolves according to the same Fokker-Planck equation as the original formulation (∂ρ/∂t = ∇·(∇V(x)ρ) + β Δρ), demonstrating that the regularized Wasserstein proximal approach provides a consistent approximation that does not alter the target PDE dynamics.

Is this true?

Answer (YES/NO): NO